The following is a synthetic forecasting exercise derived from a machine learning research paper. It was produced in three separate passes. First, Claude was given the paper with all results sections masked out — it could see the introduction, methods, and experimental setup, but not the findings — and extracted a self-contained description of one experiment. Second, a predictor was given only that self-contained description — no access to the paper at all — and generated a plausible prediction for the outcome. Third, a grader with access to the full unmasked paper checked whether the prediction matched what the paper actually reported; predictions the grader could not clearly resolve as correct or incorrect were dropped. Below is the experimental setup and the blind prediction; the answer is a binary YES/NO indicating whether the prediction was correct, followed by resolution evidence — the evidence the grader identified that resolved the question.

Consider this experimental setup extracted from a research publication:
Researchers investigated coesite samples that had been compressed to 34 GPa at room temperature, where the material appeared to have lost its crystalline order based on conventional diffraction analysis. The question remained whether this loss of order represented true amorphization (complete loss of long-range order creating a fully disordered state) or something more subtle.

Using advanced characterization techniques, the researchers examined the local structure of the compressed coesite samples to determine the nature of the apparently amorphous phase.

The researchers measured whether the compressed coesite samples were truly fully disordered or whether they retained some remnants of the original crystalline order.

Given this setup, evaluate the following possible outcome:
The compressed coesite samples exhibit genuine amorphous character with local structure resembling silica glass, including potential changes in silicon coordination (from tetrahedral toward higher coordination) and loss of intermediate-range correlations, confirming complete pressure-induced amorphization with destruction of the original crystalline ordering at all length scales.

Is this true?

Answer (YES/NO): NO